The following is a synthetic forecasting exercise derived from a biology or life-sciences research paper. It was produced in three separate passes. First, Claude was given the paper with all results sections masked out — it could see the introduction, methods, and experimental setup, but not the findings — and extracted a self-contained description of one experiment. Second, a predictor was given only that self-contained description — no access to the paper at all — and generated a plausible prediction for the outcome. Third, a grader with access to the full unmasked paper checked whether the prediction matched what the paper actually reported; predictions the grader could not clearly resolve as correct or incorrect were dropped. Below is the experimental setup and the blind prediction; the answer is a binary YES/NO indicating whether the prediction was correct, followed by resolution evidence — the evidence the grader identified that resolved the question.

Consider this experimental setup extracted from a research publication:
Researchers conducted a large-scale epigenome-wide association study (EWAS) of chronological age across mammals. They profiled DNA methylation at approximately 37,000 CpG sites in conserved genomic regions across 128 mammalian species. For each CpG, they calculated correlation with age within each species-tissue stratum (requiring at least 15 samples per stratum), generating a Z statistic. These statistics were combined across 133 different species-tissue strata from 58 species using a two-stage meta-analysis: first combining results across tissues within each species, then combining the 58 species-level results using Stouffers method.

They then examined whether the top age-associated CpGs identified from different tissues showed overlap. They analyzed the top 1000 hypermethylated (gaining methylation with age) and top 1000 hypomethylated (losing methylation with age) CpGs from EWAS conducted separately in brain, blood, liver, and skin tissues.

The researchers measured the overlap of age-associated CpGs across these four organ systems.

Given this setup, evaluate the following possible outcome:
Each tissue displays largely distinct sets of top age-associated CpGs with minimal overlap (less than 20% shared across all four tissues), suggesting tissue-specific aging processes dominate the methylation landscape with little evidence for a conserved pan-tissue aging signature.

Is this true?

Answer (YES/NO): NO